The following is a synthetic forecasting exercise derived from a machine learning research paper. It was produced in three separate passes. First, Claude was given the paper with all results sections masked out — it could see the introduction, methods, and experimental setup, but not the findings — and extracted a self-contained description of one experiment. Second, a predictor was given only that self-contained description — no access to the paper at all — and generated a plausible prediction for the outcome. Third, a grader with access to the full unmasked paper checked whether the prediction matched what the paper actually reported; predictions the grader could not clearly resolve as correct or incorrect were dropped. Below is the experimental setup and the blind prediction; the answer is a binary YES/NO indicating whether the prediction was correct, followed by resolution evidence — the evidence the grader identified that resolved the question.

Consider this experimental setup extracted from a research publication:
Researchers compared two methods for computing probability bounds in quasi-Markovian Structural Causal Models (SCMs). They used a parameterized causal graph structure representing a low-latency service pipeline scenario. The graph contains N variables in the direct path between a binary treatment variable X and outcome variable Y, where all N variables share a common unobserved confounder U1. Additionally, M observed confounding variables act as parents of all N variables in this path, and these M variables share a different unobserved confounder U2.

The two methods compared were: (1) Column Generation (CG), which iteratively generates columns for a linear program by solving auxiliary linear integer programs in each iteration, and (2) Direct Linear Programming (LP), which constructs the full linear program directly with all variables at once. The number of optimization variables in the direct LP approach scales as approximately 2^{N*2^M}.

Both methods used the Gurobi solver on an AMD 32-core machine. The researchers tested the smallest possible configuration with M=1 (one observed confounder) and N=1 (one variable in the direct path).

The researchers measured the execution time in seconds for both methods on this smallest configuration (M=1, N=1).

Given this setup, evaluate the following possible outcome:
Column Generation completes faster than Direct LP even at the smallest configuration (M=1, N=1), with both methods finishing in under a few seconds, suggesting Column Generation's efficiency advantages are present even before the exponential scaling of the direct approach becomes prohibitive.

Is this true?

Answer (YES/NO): NO